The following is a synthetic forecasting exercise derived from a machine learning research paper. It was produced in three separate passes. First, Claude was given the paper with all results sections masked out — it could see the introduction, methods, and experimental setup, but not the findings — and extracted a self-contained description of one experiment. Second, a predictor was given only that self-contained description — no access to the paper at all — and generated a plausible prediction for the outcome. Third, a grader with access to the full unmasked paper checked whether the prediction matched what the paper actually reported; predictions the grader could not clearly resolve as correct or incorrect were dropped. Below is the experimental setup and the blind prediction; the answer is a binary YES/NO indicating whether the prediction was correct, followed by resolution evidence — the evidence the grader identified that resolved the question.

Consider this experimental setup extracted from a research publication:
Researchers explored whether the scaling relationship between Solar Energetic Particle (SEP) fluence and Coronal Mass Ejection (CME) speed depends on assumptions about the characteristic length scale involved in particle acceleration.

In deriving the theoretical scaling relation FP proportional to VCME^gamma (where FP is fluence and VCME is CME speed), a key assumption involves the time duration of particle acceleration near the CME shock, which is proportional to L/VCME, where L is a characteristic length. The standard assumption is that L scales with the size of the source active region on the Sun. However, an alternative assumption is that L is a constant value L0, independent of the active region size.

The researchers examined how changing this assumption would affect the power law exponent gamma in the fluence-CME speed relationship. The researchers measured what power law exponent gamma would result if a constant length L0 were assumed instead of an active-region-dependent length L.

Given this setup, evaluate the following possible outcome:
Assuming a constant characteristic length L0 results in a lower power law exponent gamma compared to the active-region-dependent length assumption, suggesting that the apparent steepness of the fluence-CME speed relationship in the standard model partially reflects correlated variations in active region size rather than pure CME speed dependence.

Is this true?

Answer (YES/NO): NO